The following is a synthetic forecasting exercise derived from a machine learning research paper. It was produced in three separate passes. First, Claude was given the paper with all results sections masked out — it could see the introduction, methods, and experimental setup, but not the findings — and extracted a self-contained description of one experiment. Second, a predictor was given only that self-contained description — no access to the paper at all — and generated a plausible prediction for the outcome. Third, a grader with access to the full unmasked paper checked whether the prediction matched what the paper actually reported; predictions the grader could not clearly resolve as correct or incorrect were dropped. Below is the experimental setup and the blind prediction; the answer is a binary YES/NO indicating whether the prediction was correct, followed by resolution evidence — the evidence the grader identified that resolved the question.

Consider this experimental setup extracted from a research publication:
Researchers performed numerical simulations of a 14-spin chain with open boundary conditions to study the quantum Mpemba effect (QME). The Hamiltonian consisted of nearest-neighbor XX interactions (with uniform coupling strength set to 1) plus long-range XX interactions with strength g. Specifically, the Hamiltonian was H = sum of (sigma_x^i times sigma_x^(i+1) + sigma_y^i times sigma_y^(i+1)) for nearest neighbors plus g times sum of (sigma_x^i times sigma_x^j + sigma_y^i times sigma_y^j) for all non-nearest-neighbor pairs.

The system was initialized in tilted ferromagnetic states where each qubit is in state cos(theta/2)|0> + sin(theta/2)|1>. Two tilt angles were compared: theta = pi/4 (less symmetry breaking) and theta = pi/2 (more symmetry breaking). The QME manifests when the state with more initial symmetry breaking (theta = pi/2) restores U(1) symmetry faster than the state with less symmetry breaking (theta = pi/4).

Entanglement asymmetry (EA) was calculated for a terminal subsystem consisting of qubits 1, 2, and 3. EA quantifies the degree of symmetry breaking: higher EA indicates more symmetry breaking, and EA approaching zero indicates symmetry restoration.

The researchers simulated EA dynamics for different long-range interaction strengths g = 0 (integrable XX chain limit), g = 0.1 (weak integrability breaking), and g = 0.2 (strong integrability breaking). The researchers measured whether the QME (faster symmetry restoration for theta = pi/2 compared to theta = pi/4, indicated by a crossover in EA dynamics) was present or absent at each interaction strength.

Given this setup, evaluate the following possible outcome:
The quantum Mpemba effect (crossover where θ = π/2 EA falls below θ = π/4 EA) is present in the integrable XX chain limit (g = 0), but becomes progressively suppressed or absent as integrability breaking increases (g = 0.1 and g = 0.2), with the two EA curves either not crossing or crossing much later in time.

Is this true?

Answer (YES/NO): NO